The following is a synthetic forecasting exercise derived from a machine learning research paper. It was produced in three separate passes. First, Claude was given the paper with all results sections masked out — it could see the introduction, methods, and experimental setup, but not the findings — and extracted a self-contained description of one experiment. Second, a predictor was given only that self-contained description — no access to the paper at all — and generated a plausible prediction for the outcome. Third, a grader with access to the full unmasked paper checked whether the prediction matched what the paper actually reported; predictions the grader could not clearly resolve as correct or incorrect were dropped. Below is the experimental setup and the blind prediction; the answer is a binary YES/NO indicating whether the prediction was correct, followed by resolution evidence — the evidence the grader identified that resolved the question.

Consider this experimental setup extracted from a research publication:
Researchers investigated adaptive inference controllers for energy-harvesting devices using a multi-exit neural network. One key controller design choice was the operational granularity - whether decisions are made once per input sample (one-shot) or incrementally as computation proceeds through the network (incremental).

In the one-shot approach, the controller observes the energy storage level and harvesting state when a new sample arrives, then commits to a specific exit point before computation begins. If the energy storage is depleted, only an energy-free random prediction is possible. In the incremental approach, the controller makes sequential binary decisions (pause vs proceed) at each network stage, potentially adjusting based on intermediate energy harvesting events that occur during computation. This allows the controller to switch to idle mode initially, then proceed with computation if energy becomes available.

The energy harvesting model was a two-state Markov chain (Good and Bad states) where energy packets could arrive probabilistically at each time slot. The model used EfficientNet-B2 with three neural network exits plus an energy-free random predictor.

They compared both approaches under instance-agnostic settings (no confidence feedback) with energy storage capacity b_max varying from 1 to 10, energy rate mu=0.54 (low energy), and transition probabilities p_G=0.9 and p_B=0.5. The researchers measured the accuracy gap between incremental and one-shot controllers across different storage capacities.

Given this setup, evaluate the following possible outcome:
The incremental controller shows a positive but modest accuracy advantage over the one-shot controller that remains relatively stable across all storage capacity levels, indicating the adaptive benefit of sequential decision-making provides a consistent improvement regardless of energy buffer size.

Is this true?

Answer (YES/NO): NO